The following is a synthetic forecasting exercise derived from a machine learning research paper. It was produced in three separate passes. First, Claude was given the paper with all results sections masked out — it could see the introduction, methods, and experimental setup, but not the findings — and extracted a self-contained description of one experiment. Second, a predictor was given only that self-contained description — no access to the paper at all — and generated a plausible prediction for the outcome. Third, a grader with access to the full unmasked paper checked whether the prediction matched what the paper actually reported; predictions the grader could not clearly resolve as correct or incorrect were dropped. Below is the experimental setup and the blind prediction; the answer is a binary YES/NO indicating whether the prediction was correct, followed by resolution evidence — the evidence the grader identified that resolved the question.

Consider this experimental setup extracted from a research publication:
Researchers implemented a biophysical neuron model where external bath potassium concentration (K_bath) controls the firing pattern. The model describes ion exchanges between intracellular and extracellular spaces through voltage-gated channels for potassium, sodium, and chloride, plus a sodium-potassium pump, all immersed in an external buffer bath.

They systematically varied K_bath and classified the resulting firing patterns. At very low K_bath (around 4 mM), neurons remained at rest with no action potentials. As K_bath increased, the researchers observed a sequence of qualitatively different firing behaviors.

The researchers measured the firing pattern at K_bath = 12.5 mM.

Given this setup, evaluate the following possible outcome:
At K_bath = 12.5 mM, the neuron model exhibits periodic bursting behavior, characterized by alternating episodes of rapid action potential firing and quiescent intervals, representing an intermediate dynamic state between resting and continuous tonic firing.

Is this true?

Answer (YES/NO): YES